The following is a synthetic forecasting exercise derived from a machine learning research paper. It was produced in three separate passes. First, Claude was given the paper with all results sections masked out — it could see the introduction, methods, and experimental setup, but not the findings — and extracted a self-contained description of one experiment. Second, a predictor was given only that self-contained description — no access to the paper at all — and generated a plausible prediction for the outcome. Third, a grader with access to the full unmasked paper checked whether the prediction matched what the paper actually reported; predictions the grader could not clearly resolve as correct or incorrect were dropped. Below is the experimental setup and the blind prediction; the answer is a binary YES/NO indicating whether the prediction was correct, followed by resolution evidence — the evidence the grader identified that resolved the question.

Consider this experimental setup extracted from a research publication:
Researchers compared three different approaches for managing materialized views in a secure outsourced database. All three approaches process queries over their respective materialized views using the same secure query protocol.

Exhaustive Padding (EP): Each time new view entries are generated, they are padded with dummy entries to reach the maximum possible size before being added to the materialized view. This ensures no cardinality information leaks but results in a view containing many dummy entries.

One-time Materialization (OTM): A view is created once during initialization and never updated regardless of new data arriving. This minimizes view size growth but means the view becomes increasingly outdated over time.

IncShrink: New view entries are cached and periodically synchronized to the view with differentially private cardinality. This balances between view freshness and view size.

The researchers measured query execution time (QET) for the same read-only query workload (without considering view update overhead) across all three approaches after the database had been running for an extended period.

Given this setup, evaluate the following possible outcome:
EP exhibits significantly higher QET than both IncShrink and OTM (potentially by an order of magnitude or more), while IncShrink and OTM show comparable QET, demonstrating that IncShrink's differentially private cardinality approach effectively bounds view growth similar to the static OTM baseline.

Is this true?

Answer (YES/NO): YES